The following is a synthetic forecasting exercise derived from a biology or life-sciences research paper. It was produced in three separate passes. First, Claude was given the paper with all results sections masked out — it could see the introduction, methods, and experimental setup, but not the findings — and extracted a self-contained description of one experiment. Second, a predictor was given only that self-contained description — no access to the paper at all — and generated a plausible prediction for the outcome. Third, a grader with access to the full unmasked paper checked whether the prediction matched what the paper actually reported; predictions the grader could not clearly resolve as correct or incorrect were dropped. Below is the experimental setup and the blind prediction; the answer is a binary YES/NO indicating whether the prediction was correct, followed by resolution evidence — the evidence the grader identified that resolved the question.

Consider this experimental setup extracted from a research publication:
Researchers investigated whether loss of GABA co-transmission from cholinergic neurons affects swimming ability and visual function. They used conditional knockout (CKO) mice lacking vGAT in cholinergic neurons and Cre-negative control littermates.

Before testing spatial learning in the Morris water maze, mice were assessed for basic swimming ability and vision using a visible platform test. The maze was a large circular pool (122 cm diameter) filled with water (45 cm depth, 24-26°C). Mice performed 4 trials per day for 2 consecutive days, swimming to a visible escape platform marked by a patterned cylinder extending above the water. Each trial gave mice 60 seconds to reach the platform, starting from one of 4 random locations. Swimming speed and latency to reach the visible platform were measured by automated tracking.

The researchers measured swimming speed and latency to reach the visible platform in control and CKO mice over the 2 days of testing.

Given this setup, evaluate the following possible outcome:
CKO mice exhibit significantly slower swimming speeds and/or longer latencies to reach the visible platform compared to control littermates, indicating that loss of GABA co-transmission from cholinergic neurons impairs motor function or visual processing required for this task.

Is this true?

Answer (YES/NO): NO